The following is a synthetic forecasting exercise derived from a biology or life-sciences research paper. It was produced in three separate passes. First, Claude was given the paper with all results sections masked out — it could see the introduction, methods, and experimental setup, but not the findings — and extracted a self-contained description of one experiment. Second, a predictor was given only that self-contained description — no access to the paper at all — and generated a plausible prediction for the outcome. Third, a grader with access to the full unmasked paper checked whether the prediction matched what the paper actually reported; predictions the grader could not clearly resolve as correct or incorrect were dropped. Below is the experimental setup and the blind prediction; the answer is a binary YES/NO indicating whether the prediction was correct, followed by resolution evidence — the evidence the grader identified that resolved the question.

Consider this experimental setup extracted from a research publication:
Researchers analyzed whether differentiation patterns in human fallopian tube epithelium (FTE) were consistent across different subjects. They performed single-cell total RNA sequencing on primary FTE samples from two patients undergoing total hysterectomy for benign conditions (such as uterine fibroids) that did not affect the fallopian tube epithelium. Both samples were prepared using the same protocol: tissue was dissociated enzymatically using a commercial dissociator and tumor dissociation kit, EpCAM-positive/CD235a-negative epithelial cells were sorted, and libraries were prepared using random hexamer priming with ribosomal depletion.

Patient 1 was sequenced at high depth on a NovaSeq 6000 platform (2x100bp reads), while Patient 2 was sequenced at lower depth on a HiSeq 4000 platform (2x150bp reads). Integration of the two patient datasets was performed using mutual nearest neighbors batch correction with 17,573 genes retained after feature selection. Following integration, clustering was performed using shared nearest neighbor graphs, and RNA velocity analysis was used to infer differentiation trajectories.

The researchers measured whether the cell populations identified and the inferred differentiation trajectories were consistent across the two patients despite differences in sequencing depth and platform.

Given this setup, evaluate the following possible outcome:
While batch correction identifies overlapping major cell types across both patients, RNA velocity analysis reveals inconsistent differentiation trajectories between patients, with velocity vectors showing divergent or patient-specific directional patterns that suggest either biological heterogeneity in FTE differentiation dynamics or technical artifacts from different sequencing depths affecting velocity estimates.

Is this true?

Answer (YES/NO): NO